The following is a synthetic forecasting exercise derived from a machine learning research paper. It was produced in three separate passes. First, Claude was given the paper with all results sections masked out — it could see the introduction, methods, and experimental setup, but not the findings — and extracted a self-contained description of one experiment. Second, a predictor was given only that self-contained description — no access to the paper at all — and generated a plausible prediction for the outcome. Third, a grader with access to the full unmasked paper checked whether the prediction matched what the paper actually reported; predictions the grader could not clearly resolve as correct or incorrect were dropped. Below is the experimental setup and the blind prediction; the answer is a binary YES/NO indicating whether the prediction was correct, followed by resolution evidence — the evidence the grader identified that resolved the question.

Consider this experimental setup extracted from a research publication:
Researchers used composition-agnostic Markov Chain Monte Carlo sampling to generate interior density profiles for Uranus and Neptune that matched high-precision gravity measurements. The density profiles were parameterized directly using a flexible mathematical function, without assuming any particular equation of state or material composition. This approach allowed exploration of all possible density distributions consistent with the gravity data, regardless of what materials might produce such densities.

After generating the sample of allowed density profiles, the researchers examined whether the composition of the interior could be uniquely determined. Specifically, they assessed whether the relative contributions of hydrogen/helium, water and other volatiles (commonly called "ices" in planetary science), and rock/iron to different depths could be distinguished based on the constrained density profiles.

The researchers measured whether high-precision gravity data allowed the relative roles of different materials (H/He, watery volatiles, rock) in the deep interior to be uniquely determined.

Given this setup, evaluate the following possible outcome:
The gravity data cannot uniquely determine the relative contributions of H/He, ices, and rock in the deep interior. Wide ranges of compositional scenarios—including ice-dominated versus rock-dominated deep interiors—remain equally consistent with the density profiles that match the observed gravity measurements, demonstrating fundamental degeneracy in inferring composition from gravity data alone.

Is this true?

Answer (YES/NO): YES